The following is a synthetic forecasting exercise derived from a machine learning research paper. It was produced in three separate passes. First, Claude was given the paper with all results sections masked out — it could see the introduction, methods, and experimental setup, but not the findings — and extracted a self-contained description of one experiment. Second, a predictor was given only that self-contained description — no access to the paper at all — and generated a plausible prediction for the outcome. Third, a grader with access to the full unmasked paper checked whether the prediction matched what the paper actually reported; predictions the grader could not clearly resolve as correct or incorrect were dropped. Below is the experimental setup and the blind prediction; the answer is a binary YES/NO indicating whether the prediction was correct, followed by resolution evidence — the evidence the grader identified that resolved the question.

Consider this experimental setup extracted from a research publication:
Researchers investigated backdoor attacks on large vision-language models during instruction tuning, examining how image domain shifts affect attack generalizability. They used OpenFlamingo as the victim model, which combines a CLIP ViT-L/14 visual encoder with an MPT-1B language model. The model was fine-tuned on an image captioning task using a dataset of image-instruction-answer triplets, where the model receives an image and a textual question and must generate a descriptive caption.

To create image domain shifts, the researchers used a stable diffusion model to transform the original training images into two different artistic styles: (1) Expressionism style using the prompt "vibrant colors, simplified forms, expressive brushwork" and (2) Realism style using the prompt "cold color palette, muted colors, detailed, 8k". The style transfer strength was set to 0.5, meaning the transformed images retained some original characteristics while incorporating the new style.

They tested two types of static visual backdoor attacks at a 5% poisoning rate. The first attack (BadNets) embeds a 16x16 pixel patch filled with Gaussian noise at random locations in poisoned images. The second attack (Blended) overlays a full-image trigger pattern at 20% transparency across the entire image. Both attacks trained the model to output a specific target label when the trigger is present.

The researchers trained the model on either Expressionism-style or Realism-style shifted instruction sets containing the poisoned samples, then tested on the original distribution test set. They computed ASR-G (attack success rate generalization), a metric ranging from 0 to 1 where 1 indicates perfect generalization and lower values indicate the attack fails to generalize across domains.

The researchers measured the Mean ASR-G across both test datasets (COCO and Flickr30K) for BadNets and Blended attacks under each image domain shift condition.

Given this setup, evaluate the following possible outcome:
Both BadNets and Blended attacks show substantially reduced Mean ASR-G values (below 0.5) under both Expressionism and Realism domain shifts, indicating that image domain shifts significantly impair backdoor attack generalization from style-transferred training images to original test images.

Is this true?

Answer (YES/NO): NO